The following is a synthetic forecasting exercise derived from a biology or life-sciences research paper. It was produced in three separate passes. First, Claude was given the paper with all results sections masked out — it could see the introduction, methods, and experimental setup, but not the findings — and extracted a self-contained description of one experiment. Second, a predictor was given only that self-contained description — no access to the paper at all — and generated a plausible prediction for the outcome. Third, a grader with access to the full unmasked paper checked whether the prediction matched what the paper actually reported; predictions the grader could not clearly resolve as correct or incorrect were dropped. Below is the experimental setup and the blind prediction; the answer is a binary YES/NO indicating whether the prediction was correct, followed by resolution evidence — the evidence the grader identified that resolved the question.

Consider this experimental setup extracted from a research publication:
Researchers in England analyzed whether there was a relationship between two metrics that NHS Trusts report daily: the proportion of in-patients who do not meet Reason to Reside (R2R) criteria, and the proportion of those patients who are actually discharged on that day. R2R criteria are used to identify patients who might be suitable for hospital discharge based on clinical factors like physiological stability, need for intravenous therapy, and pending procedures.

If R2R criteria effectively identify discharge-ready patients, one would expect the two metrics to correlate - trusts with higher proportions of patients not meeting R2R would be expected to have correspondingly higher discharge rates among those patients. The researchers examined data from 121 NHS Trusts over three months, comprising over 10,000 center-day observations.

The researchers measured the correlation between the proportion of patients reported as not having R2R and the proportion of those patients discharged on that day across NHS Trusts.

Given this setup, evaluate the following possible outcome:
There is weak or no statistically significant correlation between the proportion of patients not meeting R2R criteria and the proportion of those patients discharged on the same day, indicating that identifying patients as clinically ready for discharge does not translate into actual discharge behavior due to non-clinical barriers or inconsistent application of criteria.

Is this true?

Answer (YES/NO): YES